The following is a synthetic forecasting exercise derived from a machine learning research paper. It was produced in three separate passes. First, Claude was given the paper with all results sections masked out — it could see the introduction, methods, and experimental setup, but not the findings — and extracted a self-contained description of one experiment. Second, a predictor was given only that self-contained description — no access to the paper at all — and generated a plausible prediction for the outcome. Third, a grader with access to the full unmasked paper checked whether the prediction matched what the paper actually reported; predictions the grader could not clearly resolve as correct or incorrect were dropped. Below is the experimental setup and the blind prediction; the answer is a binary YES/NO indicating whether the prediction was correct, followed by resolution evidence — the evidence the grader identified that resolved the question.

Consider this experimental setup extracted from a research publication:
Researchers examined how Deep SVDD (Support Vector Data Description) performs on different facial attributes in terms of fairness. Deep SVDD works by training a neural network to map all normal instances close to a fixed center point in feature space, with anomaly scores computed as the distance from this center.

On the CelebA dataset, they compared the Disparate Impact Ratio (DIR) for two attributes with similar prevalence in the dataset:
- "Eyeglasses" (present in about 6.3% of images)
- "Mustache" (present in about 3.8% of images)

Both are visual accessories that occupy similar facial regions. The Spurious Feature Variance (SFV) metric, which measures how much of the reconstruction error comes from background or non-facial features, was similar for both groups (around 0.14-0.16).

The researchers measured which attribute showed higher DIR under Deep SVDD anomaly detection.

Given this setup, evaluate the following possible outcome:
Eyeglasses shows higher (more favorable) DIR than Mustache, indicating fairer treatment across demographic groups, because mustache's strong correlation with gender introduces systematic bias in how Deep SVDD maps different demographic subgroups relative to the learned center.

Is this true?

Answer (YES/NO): NO